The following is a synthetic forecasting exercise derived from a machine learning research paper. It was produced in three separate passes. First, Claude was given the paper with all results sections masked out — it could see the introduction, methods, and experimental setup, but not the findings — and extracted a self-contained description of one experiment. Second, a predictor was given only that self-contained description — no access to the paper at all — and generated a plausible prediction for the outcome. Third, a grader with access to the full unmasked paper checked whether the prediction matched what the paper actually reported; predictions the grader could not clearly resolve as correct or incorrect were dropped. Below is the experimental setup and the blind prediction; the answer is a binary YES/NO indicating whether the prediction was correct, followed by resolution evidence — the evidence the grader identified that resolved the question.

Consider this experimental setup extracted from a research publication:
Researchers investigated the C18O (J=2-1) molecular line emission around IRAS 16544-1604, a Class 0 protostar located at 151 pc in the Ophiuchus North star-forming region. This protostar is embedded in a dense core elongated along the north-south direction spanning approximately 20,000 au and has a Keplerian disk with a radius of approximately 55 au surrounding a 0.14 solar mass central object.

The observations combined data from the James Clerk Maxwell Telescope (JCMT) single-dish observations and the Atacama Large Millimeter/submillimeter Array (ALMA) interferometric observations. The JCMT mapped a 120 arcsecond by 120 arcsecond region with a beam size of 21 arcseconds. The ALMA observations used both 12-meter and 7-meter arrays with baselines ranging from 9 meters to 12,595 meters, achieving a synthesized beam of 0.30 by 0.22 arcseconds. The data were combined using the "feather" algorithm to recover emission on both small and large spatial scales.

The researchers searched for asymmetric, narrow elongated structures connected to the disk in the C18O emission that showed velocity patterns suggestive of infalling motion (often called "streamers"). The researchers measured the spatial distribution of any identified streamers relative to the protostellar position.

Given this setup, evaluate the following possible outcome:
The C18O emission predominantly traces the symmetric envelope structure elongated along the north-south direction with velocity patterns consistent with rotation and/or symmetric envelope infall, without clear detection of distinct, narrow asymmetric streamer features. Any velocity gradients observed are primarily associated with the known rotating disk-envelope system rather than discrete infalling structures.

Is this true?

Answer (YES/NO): NO